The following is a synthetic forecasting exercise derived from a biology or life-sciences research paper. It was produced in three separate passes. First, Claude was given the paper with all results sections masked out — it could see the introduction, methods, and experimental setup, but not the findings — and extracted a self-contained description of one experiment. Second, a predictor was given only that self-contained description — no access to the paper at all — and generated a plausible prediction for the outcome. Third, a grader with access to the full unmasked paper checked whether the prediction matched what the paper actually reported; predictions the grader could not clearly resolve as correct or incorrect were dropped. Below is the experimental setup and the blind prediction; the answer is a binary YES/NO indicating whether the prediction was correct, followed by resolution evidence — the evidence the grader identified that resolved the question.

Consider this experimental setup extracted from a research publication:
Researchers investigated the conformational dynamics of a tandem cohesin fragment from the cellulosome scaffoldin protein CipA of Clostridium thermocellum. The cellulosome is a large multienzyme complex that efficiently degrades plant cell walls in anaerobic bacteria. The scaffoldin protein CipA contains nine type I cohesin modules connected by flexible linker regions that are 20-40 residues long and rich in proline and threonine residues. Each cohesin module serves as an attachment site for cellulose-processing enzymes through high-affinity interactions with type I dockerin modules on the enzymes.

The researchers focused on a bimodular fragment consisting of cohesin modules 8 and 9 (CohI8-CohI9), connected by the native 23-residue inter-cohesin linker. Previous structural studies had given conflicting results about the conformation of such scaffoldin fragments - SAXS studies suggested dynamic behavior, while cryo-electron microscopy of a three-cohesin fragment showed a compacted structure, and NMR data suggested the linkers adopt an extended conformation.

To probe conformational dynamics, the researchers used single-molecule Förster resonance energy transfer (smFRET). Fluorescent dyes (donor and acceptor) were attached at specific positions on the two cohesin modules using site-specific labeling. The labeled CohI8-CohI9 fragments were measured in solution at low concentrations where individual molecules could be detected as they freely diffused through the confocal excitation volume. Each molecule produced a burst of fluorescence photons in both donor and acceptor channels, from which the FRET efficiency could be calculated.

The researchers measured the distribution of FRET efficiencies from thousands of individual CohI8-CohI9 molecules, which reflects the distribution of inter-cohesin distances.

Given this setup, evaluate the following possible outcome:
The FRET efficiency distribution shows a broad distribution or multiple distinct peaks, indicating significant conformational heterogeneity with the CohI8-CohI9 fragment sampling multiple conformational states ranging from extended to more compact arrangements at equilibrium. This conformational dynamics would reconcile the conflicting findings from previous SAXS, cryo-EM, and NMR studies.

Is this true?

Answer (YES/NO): YES